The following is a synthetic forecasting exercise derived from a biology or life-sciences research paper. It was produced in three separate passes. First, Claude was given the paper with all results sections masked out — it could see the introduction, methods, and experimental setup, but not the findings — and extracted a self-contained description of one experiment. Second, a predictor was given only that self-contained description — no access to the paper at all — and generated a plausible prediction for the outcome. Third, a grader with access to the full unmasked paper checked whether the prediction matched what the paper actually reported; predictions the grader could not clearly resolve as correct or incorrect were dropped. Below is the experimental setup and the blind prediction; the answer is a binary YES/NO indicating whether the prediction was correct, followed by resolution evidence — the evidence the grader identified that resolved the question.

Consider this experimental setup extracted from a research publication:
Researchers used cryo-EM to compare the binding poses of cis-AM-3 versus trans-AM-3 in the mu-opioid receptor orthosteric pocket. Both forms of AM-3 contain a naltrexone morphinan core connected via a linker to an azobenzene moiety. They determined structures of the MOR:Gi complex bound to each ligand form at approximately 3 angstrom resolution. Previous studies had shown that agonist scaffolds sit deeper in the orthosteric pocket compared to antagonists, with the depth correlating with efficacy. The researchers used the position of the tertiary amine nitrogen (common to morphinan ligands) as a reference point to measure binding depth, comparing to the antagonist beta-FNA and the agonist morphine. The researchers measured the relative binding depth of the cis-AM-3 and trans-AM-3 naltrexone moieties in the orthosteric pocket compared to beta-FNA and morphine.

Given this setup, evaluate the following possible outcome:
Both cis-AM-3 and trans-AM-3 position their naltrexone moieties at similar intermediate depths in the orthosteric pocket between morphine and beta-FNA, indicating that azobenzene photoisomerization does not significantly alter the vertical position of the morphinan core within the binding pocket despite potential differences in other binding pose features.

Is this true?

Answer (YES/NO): NO